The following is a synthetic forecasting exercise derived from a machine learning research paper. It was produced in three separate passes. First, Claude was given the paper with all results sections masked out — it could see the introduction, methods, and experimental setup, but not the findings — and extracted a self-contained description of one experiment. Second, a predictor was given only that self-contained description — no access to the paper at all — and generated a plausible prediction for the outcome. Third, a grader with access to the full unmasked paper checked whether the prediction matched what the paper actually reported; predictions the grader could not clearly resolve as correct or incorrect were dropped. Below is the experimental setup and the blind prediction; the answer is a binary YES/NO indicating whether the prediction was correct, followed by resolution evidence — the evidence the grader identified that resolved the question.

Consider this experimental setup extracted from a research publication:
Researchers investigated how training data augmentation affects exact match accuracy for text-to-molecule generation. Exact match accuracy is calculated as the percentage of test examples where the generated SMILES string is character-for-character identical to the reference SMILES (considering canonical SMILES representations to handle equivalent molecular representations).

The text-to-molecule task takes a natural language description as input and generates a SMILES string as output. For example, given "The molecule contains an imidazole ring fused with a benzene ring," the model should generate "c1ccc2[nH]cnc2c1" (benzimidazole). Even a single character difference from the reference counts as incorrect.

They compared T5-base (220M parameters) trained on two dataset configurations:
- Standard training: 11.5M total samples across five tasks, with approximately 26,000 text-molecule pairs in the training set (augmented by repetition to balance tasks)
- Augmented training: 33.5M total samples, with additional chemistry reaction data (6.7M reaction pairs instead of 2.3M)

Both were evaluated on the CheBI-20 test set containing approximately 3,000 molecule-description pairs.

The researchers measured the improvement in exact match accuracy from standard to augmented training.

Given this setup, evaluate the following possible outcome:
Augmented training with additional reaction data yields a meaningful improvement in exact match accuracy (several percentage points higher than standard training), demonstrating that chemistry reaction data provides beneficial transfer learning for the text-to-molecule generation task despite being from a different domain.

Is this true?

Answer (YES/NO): YES